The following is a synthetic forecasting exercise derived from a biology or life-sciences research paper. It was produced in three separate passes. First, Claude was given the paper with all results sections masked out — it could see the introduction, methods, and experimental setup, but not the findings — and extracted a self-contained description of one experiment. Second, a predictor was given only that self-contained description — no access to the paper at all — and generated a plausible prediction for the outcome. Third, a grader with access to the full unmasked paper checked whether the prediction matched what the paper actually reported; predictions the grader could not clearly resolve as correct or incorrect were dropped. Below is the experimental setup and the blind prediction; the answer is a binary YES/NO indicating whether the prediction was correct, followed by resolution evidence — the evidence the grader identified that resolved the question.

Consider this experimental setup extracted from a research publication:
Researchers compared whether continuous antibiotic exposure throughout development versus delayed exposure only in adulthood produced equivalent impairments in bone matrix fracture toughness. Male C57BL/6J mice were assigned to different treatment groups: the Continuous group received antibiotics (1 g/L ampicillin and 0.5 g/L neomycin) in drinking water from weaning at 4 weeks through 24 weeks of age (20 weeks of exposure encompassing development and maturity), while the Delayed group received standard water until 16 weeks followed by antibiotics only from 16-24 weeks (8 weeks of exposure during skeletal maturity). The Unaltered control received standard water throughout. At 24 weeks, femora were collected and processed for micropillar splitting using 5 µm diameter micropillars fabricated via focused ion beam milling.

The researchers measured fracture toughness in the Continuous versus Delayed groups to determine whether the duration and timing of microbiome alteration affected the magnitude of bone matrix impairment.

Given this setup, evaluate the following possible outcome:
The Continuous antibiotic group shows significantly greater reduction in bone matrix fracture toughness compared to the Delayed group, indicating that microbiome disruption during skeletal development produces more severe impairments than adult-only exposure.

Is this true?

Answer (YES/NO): NO